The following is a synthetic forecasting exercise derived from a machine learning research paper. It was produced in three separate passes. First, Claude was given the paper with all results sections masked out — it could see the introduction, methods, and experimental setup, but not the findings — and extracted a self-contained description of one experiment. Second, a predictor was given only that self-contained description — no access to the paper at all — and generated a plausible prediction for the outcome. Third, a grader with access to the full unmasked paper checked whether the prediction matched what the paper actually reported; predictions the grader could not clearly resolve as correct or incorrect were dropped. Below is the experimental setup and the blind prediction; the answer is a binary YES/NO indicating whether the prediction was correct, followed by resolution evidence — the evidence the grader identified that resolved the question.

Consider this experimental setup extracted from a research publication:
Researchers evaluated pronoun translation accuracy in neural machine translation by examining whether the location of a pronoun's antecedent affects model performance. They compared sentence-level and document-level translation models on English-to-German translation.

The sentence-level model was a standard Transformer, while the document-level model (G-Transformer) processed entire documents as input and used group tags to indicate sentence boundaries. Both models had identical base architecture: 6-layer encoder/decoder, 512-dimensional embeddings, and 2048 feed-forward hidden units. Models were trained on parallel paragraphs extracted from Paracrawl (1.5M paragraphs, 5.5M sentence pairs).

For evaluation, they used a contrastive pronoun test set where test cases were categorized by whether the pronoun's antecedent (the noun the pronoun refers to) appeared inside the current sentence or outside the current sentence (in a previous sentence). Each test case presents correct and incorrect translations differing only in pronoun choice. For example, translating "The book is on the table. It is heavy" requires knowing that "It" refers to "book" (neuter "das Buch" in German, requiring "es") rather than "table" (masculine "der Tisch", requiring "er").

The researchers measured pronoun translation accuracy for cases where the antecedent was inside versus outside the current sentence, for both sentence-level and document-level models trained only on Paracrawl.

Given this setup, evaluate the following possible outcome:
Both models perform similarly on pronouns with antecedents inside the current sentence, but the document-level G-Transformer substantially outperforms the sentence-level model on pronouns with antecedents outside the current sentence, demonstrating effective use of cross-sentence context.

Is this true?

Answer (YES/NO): YES